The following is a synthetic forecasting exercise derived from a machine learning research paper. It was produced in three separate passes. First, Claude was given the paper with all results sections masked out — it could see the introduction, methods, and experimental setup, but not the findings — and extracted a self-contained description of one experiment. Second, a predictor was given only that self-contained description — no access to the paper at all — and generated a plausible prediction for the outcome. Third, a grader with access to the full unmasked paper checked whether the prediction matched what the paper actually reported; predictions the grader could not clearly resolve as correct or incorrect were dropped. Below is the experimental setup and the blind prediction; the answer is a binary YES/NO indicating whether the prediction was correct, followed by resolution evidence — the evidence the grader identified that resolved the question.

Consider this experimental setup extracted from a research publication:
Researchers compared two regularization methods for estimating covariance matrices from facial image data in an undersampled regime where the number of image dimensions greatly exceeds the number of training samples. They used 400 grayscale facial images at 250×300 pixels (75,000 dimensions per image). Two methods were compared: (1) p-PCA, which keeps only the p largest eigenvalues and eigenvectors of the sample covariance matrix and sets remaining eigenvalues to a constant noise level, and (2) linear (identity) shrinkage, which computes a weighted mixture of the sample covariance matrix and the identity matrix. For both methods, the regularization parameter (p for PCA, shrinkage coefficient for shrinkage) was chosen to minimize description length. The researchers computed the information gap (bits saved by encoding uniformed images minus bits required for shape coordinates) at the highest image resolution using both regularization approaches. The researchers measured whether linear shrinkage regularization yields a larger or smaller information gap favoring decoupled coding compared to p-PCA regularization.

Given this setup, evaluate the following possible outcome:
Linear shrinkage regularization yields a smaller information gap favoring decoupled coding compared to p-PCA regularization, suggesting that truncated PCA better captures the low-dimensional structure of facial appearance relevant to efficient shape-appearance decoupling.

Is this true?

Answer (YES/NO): NO